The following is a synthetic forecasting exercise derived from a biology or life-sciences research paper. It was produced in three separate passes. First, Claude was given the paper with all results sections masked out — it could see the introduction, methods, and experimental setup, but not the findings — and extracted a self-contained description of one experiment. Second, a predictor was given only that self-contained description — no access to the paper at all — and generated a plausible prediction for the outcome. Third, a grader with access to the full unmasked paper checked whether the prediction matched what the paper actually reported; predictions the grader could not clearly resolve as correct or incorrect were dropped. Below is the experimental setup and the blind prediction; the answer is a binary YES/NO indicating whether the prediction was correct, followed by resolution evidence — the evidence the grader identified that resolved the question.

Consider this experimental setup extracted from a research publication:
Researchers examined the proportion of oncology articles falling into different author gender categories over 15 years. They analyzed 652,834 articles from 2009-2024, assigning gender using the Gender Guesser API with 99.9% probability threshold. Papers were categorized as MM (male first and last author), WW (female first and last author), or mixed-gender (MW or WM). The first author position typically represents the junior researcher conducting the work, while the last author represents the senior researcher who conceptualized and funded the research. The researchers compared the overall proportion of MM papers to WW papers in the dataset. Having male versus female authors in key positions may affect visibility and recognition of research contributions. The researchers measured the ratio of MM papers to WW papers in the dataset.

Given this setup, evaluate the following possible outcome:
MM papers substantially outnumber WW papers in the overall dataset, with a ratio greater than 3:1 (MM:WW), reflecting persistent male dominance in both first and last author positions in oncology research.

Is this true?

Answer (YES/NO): NO